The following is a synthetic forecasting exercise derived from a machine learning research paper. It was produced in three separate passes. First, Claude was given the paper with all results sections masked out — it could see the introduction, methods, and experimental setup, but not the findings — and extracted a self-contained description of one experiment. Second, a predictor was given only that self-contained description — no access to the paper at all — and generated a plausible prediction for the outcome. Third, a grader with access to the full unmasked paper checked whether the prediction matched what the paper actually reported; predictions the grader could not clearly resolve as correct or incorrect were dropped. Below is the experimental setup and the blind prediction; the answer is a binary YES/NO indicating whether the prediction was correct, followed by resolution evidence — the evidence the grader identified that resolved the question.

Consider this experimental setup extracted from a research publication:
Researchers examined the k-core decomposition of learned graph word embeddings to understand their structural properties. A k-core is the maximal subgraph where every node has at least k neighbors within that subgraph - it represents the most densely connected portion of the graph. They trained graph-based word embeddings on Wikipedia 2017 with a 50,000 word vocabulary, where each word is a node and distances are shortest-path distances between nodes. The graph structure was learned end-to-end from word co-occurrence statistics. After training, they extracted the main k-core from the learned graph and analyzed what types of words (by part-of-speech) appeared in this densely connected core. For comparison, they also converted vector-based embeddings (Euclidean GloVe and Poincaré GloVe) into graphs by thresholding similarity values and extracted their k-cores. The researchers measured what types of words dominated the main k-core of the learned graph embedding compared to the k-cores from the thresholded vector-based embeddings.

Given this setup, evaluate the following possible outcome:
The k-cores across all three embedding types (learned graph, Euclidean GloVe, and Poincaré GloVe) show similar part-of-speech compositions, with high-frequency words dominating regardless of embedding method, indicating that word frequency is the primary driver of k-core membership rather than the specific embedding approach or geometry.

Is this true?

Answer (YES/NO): NO